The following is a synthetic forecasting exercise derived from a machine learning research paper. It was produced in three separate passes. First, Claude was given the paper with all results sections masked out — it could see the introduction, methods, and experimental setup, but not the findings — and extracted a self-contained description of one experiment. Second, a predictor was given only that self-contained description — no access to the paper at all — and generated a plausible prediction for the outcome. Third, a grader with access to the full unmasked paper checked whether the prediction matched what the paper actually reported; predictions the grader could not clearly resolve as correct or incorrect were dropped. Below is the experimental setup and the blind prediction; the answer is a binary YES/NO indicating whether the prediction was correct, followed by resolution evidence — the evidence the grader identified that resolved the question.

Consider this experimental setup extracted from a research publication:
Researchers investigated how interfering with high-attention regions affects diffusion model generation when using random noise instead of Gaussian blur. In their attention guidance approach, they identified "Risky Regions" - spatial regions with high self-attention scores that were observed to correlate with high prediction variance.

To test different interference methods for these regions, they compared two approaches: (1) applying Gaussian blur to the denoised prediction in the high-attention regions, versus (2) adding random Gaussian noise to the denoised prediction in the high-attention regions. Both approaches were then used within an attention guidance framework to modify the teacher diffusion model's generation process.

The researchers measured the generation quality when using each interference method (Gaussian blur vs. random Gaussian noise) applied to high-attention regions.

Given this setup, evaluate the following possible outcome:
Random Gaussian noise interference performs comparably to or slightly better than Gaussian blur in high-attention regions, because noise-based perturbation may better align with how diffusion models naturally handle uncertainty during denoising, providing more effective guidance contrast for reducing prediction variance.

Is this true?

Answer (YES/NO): NO